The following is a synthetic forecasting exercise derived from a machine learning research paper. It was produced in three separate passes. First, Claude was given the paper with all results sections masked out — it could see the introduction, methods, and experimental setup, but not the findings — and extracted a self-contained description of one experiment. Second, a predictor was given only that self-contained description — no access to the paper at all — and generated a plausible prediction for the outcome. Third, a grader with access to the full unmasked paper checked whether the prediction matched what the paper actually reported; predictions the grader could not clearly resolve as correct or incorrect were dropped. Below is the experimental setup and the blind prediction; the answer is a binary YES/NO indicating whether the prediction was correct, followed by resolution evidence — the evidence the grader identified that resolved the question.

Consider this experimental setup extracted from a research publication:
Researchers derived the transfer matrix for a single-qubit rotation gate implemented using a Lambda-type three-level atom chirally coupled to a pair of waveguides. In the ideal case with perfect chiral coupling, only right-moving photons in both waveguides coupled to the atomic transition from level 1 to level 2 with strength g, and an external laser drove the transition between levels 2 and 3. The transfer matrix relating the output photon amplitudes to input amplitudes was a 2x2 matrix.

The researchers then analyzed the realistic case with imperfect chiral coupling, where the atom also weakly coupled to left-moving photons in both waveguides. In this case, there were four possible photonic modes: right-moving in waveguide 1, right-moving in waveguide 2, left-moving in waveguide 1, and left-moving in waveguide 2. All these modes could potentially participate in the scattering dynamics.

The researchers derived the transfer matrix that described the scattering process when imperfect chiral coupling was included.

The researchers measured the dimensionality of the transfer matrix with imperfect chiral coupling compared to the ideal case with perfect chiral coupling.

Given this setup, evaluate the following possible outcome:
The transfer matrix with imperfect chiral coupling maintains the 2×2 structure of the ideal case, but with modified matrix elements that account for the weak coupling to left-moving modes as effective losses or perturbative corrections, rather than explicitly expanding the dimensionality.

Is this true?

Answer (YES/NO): NO